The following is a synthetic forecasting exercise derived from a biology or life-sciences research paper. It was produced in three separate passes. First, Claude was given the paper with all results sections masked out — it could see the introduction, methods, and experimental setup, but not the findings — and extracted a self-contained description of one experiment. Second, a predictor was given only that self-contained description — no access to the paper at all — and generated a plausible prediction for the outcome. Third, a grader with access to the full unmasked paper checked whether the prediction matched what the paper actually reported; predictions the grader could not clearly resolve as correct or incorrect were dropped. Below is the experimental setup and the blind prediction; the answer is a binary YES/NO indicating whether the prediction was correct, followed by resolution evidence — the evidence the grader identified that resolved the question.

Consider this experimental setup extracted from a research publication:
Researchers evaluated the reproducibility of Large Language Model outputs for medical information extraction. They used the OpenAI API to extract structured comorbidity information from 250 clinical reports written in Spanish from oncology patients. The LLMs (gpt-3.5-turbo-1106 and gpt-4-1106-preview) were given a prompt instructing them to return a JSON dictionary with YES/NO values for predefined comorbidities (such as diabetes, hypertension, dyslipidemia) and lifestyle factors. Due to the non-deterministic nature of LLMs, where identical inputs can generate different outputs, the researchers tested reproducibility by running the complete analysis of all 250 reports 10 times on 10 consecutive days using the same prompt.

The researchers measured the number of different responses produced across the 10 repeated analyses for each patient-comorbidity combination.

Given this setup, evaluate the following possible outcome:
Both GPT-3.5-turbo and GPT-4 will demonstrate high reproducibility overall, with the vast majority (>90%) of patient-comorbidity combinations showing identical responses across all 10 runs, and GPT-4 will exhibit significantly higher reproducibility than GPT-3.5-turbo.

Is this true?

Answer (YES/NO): NO